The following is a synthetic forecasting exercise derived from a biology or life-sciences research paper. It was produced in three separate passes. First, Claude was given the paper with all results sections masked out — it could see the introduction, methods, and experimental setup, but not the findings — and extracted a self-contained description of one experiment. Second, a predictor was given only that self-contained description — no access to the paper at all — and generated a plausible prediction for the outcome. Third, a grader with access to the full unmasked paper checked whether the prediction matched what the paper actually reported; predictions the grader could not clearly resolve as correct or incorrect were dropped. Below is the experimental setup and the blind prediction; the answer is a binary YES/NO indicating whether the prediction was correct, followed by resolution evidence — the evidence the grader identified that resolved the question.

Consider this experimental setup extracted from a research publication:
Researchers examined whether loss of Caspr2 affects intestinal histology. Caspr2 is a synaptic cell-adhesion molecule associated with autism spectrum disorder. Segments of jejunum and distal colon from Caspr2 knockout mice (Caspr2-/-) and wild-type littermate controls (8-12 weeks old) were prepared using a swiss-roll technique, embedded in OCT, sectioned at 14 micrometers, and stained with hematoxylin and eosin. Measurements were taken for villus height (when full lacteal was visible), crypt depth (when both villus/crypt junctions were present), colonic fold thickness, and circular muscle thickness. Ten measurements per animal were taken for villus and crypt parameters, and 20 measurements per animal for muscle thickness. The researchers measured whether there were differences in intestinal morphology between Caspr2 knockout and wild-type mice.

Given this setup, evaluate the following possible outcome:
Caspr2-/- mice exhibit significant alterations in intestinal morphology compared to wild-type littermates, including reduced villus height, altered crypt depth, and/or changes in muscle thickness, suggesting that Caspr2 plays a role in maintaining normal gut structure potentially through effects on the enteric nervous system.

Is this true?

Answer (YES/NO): NO